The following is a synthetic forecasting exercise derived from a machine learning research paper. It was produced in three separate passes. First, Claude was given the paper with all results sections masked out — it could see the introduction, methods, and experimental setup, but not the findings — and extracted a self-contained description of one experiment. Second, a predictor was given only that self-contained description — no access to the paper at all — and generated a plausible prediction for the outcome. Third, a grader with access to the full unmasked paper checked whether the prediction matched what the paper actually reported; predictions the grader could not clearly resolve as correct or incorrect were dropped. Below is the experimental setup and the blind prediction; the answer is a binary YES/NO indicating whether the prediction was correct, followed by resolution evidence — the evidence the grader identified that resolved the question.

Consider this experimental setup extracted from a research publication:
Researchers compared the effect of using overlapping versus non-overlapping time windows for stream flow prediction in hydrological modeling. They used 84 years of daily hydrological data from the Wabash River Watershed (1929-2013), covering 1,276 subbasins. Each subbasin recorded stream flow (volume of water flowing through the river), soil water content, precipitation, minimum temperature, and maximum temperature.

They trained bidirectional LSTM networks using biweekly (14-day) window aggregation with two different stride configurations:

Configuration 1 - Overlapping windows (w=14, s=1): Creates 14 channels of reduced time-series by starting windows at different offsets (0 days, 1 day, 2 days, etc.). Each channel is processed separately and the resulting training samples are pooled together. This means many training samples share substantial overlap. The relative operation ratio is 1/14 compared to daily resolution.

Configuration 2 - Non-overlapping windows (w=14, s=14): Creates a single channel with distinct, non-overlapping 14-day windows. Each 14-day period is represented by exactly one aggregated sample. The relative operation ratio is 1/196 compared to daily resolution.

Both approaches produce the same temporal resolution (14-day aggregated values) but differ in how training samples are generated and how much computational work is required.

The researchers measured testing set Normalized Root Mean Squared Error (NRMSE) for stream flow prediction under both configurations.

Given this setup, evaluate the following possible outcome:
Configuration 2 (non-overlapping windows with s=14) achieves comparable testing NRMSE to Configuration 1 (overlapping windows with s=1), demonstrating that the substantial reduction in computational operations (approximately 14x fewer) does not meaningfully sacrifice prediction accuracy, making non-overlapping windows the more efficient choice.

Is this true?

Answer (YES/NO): NO